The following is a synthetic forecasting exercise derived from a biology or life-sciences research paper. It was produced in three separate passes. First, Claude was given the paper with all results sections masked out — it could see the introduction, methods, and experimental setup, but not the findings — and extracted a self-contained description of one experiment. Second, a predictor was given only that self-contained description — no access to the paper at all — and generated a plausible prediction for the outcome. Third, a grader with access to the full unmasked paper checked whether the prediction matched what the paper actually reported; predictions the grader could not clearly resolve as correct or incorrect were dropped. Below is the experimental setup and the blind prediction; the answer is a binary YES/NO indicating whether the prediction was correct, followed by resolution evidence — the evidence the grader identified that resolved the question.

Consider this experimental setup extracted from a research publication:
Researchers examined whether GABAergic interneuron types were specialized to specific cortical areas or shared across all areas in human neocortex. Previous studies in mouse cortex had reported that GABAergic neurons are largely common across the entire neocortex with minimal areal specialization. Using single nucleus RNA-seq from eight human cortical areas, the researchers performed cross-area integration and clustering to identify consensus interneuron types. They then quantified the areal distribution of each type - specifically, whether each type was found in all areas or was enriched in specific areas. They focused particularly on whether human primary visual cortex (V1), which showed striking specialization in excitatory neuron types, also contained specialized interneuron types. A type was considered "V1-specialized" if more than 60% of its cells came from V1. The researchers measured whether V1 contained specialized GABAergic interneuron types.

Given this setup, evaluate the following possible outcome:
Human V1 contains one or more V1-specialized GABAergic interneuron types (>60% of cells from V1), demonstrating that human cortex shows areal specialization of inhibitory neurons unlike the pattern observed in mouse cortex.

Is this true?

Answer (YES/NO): YES